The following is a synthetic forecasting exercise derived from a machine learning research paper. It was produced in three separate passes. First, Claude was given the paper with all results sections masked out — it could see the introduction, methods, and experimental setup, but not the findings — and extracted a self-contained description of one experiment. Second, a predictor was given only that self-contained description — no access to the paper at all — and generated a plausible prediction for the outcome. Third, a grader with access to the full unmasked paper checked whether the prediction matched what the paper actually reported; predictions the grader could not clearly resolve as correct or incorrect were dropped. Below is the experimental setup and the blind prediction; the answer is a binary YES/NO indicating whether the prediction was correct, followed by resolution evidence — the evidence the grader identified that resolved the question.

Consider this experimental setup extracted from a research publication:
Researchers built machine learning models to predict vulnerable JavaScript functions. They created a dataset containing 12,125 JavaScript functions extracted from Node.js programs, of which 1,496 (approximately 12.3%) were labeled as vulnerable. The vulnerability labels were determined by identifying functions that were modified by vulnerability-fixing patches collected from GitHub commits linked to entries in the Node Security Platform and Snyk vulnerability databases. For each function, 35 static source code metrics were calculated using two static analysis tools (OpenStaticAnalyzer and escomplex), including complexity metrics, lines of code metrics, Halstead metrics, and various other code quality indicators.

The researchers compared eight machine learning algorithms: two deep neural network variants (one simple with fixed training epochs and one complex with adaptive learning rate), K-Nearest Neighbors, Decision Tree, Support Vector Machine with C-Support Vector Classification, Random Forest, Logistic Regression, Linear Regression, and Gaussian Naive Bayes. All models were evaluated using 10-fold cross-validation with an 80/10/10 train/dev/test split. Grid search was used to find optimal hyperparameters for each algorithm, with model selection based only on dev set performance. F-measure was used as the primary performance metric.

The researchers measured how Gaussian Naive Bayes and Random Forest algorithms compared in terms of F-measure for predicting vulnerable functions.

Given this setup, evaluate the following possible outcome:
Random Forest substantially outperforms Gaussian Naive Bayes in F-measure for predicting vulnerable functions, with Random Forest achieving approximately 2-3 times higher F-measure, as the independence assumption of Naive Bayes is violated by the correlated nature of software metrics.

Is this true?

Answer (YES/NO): YES